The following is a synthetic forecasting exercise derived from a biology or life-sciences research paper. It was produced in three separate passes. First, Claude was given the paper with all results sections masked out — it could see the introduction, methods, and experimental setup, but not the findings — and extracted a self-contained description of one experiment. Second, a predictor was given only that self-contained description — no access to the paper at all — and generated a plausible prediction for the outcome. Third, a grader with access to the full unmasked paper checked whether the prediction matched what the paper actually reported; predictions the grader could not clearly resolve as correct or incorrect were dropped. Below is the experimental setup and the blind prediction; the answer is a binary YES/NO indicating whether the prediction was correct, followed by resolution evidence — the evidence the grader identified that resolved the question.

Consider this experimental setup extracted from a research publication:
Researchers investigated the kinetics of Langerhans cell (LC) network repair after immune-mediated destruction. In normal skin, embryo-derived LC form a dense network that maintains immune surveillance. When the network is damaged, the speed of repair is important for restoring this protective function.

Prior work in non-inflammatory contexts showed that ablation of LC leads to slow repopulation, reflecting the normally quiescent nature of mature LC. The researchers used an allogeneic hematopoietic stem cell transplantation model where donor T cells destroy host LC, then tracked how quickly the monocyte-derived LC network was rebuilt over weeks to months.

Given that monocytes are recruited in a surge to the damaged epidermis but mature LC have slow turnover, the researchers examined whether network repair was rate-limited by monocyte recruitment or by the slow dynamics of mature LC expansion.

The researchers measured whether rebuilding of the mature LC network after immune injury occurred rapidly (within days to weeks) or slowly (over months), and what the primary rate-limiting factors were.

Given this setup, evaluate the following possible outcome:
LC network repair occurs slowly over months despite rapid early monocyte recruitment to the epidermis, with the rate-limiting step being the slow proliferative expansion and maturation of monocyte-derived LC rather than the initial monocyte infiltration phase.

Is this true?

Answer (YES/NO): YES